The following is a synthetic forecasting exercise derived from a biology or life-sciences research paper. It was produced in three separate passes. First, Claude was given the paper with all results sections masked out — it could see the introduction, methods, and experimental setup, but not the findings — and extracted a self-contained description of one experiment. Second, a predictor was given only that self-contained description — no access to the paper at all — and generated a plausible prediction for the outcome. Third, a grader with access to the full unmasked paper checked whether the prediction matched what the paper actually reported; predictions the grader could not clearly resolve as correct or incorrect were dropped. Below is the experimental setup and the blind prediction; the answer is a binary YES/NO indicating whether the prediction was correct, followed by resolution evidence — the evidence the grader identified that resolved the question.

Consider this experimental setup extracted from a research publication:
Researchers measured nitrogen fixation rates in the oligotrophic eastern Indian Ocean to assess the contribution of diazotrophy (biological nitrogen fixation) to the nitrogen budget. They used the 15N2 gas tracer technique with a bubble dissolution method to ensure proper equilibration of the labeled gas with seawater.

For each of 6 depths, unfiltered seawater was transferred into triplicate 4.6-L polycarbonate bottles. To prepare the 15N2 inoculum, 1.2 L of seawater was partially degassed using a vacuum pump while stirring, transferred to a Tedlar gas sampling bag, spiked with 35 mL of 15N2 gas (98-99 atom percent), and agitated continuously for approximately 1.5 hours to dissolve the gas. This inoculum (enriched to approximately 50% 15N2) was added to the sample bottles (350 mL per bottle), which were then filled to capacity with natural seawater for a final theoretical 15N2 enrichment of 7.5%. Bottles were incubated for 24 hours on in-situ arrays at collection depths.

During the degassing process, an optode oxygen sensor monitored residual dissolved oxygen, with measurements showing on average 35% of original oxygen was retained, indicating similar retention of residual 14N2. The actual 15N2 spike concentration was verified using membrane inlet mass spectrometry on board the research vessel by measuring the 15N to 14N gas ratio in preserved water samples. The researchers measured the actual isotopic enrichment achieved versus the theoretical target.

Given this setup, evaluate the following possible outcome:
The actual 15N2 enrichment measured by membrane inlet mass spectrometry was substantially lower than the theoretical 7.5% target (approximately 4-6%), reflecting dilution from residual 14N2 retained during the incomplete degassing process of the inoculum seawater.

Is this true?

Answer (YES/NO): YES